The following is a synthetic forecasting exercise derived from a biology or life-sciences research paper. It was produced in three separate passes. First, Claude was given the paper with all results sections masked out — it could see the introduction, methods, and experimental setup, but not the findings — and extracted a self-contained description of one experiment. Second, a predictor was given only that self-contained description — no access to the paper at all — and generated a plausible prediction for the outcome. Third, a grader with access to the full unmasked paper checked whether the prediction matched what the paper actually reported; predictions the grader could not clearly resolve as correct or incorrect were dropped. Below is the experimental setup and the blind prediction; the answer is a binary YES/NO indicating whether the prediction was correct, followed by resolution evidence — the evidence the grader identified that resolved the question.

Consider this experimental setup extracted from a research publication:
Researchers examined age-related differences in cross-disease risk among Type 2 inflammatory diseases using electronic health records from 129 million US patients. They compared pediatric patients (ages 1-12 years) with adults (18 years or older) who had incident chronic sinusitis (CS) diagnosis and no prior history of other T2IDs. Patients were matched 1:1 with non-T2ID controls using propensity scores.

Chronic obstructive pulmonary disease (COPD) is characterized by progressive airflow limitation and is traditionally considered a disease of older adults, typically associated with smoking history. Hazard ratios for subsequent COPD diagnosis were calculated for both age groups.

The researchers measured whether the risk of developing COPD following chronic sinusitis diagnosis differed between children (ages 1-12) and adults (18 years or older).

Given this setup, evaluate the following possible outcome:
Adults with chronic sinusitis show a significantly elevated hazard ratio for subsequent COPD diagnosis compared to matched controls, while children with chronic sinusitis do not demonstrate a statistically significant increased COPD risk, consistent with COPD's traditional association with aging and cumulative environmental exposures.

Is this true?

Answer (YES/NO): NO